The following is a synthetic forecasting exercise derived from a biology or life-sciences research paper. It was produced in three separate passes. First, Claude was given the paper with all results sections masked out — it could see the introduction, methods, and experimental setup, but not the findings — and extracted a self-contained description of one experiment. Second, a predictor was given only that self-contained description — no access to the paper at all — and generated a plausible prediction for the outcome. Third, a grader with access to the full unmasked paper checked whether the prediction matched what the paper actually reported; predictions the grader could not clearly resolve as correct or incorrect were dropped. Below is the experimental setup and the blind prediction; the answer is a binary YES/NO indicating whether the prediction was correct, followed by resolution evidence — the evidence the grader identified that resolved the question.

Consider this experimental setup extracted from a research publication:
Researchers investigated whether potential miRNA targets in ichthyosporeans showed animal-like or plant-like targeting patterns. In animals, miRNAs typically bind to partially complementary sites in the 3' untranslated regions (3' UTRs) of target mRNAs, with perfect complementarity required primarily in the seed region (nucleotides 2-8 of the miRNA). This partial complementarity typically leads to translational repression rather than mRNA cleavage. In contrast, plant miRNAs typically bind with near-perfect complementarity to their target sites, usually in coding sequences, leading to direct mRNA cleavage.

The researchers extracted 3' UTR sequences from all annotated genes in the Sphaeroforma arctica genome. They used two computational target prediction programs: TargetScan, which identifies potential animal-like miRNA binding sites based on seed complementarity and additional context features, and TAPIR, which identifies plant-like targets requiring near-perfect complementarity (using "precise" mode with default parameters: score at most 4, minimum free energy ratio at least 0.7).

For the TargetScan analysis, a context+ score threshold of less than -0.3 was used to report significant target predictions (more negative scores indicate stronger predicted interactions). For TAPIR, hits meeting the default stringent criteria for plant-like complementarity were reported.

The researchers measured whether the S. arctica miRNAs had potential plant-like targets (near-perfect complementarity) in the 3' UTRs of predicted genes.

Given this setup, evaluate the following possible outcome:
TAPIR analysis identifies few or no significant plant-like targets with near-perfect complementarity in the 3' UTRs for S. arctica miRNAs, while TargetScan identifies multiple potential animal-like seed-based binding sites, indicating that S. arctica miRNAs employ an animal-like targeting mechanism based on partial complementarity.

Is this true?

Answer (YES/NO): NO